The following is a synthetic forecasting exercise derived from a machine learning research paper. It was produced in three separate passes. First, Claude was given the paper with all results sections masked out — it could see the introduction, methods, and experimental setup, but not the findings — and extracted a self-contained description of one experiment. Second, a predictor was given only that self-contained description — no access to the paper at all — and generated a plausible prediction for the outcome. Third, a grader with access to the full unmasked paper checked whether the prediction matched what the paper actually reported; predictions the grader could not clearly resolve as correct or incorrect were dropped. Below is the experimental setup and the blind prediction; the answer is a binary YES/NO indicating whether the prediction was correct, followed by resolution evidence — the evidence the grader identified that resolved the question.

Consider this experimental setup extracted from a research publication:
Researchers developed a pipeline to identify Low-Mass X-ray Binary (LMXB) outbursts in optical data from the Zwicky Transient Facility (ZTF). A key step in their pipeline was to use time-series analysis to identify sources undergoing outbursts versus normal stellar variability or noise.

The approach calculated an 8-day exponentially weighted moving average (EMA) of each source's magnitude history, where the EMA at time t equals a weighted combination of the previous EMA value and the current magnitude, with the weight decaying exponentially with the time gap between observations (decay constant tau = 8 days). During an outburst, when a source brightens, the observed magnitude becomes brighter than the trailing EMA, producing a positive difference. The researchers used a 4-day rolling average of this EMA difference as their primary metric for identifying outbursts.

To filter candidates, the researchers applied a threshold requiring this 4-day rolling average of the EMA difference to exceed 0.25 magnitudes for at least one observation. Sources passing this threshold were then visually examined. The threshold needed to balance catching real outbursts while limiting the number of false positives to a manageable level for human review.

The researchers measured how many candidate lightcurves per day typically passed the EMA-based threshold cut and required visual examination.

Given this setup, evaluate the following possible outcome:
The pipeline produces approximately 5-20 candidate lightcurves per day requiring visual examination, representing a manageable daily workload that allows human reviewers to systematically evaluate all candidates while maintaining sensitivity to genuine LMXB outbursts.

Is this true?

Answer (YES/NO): NO